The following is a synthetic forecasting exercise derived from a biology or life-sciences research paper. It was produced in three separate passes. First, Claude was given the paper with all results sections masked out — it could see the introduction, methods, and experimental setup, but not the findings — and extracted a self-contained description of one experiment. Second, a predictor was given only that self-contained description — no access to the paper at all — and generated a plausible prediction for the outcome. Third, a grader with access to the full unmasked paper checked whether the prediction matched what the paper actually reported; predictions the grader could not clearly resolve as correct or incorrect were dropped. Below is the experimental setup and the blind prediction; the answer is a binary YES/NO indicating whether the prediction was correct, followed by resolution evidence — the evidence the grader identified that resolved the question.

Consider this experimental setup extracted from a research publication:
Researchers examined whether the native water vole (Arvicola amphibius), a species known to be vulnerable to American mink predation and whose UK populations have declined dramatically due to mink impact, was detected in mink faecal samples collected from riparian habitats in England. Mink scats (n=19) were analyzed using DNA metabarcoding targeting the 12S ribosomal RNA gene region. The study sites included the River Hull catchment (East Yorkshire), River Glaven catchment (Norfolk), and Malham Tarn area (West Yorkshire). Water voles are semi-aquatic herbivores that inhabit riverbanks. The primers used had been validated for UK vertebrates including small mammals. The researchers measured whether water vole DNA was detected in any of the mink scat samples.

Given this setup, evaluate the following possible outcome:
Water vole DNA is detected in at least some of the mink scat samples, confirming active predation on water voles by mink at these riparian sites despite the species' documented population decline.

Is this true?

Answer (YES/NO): YES